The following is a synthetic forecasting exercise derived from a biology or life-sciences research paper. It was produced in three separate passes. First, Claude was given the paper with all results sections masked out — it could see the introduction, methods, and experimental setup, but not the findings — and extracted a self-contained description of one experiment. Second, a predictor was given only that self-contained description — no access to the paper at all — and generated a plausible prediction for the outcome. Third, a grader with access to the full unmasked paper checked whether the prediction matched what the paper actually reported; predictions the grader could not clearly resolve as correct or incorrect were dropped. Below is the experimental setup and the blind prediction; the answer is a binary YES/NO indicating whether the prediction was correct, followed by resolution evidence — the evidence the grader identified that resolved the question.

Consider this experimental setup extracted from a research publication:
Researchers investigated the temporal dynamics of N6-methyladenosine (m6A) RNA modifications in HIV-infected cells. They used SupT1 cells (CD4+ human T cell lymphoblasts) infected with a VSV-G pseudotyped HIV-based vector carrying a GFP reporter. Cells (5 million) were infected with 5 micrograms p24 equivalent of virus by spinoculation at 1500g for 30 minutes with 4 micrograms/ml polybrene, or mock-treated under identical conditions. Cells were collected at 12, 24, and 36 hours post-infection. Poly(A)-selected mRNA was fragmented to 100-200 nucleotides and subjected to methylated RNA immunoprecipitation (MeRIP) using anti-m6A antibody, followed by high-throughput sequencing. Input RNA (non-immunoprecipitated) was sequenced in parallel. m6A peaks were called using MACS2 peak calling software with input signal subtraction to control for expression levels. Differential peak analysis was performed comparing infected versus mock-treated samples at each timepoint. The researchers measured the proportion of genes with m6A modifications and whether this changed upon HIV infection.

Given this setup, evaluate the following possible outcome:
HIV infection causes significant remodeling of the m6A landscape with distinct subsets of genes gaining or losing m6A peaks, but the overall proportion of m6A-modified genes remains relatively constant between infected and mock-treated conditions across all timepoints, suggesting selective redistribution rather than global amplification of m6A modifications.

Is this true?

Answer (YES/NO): NO